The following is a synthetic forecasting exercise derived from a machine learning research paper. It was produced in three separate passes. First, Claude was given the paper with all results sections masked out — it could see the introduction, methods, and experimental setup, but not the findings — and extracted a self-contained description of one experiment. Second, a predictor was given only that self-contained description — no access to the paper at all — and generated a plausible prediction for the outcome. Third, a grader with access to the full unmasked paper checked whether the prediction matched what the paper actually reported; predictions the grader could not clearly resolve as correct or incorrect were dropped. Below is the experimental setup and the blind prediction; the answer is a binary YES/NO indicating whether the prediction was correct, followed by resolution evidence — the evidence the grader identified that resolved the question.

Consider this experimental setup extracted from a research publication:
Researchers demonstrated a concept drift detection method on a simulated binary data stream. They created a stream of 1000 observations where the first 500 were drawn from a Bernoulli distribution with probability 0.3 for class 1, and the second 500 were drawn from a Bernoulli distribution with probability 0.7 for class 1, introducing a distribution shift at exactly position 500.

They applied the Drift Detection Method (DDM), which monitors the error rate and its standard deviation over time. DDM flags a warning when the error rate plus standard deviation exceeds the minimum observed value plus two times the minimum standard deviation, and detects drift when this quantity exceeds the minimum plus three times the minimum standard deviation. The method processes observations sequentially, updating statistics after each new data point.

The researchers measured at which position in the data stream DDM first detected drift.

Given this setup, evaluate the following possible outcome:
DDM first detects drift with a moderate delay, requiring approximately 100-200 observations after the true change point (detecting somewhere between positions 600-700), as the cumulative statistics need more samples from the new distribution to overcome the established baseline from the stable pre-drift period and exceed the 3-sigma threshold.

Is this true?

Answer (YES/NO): NO